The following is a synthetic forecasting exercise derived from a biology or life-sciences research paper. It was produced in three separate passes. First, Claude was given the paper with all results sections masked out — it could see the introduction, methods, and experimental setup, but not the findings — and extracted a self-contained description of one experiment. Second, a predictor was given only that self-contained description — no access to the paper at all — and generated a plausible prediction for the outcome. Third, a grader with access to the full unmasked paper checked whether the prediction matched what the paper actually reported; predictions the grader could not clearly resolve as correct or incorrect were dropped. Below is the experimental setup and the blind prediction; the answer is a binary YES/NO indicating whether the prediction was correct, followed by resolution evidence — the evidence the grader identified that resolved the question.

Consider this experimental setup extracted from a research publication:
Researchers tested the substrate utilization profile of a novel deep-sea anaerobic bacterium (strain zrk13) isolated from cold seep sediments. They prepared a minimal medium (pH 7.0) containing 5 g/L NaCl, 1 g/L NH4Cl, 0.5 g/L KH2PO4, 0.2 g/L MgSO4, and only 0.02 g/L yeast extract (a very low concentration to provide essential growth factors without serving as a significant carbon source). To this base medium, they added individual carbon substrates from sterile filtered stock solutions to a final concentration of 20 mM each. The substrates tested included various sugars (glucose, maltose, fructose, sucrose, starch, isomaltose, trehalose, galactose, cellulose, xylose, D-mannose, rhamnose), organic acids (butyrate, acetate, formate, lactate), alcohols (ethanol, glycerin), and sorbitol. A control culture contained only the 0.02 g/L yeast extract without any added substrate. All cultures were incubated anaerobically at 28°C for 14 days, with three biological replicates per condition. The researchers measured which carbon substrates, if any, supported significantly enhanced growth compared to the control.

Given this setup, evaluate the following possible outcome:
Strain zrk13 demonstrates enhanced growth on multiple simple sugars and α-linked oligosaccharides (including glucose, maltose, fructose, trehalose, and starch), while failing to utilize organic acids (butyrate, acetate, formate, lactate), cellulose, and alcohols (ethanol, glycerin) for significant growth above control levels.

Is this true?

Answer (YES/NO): NO